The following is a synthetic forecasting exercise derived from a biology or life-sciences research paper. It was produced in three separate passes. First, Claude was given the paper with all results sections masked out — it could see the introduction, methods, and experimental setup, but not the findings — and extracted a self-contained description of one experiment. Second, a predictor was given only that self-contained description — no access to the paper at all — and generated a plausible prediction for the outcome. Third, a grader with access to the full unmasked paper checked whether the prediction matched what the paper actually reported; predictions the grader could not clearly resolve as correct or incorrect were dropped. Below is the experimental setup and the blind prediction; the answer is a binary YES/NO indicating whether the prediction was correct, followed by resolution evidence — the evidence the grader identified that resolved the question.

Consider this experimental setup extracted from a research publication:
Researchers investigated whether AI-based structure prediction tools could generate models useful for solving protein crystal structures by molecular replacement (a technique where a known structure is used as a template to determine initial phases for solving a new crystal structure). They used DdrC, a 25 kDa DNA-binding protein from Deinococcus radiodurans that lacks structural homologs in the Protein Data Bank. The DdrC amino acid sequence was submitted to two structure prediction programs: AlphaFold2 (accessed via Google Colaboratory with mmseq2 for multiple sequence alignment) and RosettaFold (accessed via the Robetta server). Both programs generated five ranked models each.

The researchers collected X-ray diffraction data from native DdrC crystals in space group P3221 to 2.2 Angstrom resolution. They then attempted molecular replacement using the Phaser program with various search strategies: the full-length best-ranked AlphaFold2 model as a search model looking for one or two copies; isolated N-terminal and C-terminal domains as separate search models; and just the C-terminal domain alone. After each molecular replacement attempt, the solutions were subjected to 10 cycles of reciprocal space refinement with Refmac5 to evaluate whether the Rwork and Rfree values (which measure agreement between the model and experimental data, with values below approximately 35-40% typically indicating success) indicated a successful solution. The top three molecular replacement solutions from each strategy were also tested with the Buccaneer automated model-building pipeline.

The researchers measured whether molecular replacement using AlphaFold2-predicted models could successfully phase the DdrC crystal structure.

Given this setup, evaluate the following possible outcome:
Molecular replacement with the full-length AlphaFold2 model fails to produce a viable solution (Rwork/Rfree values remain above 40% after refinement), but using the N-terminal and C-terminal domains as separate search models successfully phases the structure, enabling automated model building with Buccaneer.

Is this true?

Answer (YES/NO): NO